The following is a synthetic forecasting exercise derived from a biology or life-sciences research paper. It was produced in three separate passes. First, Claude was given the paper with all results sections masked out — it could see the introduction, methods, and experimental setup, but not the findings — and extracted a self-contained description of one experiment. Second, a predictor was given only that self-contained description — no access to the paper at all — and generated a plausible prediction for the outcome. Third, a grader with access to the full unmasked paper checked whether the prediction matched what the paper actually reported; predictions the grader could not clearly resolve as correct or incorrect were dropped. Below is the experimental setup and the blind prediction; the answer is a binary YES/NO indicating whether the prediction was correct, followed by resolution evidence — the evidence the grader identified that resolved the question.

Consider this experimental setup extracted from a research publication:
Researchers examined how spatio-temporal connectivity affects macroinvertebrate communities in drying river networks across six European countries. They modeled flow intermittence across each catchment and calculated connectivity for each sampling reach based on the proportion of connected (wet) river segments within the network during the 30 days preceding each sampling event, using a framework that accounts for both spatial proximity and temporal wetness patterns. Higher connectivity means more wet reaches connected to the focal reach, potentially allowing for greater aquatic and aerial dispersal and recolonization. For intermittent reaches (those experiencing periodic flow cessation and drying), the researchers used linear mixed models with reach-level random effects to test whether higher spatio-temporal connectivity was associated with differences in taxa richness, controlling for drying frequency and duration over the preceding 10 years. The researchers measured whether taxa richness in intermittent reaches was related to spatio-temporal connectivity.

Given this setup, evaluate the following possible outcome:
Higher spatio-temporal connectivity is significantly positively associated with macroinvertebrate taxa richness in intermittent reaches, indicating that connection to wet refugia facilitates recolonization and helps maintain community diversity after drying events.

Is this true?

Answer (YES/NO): NO